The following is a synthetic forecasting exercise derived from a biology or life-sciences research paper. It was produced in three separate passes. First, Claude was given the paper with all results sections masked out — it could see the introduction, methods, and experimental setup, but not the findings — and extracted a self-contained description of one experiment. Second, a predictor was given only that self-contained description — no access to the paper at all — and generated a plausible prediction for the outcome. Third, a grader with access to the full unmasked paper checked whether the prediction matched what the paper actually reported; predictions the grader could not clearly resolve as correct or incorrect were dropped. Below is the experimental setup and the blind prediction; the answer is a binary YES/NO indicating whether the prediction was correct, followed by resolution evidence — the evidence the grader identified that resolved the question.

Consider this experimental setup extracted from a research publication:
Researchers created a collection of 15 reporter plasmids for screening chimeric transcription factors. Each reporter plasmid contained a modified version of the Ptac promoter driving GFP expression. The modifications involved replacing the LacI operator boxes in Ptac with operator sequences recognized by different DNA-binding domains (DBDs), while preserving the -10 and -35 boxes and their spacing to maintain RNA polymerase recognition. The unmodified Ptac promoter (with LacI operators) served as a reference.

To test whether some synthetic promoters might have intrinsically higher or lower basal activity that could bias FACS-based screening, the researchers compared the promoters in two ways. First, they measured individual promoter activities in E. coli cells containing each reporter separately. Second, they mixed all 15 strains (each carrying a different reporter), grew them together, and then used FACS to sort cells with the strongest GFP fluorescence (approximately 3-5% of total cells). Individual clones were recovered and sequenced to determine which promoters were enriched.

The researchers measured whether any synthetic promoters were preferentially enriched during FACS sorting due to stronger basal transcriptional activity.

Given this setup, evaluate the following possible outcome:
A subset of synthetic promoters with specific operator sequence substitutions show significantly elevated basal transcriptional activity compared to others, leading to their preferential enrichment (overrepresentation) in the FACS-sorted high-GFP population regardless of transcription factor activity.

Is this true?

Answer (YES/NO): NO